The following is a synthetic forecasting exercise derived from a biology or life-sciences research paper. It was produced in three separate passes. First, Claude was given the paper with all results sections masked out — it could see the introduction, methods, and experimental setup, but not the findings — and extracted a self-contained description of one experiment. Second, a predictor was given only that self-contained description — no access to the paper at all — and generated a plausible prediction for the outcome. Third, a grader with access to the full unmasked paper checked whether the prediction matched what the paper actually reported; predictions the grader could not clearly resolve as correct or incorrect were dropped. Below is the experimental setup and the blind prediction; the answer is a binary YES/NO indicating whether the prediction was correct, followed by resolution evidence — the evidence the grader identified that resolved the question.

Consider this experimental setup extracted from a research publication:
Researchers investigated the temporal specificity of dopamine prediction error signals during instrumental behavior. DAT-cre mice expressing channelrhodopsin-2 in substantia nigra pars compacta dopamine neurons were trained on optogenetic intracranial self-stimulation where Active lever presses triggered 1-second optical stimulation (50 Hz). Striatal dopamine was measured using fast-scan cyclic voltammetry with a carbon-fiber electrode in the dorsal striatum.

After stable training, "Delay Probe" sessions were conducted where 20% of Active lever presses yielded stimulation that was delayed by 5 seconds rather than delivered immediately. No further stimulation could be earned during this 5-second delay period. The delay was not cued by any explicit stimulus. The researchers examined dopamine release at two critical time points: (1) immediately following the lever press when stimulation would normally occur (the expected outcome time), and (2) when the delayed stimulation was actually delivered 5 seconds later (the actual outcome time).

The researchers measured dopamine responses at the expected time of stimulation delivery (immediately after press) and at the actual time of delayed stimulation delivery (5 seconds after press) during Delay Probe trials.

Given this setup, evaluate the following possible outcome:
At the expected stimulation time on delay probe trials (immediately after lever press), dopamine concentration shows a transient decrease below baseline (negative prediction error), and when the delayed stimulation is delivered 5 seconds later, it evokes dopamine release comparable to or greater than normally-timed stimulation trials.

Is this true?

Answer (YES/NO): YES